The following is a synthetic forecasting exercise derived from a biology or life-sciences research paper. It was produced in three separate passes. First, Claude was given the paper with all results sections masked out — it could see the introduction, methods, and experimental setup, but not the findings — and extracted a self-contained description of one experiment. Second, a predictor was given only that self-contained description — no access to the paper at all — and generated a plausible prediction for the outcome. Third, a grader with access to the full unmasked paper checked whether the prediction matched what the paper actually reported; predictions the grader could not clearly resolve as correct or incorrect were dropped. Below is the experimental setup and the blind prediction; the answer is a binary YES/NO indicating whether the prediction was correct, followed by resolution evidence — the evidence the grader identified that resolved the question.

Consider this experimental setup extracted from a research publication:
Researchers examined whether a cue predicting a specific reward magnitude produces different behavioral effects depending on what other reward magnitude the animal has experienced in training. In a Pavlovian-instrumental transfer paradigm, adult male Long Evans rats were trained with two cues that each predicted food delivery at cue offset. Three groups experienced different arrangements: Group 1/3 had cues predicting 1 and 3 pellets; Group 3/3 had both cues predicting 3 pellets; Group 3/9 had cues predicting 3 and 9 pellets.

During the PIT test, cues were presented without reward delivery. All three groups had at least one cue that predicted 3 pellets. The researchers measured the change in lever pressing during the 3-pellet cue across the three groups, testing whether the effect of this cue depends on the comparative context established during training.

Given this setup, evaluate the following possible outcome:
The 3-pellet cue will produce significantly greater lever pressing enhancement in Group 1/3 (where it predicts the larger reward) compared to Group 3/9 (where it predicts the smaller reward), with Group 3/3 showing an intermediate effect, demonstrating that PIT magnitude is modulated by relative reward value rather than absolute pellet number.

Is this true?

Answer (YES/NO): NO